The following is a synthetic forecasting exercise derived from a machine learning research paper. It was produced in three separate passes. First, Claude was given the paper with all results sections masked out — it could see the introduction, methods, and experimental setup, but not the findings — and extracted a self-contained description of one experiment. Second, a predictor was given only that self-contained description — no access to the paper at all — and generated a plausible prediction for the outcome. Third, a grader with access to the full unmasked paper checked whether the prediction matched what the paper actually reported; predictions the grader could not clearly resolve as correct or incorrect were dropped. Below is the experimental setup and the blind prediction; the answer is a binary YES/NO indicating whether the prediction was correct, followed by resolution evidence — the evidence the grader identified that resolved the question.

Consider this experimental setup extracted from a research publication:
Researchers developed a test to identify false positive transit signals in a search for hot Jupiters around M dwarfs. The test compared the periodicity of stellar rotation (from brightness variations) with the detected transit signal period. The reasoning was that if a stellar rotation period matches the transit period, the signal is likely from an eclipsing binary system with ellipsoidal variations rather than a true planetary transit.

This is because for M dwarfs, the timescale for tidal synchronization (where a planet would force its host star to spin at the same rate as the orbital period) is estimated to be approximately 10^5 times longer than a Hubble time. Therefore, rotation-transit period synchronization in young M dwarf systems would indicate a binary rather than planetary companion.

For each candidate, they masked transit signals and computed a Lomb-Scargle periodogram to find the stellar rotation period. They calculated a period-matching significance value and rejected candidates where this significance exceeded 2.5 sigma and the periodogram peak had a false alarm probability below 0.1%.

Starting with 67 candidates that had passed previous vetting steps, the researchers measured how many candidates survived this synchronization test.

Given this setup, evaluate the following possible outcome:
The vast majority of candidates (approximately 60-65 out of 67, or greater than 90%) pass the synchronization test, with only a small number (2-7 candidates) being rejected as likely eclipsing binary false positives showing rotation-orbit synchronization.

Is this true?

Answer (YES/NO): NO